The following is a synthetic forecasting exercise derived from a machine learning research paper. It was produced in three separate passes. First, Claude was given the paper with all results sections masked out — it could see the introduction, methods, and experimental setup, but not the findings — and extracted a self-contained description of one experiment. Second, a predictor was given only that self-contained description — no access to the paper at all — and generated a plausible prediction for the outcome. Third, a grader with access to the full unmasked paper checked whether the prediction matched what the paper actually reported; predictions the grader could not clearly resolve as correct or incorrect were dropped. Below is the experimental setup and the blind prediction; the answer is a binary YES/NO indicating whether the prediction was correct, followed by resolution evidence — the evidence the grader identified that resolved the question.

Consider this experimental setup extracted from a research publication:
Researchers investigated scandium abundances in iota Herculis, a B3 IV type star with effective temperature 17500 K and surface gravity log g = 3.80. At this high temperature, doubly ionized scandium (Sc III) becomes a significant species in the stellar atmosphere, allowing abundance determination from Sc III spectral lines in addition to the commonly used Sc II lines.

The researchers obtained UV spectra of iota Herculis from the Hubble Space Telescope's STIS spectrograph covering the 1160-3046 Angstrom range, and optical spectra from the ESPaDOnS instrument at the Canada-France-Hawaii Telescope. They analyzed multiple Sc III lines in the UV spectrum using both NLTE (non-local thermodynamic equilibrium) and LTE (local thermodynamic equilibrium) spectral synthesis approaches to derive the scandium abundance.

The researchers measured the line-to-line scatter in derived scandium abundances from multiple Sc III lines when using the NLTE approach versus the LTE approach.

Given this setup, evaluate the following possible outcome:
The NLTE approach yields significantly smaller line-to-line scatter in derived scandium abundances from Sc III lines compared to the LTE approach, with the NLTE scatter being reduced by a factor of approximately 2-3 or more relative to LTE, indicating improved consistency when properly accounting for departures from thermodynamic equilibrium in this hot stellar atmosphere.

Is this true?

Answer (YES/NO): YES